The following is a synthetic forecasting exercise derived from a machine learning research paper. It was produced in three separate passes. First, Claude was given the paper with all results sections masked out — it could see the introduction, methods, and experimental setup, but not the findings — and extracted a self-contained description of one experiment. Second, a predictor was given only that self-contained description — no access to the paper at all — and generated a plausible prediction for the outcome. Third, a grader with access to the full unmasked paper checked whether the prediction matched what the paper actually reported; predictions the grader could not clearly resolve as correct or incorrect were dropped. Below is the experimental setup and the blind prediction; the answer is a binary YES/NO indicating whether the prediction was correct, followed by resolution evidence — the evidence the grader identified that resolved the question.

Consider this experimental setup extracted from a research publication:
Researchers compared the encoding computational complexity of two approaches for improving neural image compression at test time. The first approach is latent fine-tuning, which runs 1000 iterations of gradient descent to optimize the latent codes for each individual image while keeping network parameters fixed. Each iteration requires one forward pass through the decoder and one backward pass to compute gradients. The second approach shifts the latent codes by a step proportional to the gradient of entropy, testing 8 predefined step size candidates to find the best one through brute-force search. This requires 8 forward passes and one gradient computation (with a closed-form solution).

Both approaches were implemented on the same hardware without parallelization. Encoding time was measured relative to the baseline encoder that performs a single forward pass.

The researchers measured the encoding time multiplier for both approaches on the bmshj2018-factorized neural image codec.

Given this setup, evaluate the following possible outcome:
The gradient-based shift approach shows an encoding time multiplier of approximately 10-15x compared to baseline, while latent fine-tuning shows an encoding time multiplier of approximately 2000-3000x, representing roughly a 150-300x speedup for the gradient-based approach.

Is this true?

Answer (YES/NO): NO